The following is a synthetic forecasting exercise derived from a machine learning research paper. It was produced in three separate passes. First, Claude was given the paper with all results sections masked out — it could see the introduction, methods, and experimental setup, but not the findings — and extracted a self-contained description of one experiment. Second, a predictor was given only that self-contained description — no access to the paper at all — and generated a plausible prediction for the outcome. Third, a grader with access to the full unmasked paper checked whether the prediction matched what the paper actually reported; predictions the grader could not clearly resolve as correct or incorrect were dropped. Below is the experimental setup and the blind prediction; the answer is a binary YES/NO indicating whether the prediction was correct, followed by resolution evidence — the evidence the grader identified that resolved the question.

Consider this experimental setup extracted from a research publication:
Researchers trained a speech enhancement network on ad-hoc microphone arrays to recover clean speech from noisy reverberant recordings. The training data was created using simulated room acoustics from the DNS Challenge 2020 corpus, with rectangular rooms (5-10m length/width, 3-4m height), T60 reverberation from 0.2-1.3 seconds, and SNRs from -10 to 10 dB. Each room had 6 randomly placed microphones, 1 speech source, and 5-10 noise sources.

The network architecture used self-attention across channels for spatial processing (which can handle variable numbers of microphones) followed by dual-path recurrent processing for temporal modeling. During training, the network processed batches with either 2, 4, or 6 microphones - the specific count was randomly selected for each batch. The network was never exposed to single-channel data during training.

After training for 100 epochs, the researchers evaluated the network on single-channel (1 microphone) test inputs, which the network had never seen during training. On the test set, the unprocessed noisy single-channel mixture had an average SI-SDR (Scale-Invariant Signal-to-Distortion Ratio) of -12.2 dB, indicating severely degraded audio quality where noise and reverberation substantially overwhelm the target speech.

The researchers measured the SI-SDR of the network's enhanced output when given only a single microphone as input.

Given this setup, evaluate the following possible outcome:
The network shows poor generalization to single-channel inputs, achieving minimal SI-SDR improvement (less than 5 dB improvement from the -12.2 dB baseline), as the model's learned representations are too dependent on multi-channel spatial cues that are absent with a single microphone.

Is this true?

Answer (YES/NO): NO